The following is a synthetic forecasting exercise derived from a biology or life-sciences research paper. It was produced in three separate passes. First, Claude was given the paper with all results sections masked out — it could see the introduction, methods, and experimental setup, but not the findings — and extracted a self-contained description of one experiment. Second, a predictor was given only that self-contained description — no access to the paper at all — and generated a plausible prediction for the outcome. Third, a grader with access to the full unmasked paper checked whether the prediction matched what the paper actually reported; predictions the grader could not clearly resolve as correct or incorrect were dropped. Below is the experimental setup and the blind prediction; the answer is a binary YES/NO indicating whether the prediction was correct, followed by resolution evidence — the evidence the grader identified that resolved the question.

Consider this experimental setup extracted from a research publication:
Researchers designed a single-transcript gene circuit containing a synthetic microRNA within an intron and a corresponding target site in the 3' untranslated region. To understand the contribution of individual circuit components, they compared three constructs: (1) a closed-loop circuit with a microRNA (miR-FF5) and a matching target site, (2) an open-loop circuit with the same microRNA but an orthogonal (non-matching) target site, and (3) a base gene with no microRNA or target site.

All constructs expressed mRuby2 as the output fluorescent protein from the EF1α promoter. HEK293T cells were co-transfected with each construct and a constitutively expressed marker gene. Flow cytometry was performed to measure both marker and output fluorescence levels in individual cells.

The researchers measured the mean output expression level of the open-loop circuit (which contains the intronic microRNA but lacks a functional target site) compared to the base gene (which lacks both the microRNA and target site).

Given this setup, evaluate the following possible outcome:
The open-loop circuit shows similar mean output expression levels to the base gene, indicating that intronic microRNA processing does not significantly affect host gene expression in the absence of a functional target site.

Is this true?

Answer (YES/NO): YES